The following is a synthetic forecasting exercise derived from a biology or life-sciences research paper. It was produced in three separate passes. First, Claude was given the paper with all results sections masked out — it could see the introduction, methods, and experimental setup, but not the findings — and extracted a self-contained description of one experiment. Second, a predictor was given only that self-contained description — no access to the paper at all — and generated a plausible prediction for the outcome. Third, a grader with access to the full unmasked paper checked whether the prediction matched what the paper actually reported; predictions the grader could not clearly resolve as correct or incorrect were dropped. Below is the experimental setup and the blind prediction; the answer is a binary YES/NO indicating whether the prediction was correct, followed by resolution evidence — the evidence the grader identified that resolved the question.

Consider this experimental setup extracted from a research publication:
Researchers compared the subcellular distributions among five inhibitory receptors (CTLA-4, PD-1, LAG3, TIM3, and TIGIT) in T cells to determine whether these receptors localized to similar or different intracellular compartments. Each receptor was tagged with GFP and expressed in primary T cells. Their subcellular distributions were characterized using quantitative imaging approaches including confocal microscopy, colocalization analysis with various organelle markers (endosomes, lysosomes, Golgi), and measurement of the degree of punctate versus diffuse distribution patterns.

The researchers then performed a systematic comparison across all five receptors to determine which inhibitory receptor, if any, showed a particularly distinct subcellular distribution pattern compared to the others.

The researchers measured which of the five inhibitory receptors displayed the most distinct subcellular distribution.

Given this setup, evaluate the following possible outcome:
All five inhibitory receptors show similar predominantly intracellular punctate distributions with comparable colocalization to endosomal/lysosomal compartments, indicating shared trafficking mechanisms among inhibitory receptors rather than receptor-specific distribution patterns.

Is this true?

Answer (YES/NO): NO